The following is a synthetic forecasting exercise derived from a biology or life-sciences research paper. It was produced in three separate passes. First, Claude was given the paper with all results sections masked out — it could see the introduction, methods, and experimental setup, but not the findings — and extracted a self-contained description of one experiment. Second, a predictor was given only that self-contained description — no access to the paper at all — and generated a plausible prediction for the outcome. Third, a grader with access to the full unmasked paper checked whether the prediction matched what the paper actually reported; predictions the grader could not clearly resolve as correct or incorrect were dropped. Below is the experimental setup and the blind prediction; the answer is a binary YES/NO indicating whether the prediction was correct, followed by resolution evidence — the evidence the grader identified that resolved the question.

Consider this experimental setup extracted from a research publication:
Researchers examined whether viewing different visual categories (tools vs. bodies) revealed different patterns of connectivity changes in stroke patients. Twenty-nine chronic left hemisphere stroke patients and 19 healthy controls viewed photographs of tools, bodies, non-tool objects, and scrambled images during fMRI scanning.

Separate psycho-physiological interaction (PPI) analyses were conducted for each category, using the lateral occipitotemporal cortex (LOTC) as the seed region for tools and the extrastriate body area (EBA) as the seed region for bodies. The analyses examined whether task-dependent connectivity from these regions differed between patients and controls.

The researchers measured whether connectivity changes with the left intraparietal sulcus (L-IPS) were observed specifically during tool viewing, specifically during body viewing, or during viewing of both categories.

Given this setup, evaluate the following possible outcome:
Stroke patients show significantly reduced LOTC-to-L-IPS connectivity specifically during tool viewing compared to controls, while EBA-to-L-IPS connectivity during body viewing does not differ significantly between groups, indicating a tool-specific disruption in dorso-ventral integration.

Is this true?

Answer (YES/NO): NO